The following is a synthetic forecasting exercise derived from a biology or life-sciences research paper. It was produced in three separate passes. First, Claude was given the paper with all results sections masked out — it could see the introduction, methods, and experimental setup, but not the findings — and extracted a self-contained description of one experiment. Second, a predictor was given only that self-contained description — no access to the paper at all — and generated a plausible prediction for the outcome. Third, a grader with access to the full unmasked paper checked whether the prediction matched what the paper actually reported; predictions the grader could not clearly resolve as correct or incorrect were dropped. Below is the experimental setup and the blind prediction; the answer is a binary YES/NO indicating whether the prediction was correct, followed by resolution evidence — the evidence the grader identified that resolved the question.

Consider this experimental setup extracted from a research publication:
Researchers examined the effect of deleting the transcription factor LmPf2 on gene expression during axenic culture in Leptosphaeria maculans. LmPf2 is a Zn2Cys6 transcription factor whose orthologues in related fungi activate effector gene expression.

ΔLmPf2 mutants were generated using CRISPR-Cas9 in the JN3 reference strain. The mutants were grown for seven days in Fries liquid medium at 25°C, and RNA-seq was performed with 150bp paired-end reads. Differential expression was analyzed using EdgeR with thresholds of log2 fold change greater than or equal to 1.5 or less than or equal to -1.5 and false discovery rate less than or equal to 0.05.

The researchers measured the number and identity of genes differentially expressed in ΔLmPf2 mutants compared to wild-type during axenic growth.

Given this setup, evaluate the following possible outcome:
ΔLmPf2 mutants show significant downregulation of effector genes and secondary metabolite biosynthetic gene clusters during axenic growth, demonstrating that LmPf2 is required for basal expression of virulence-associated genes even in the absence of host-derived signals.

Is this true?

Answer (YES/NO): NO